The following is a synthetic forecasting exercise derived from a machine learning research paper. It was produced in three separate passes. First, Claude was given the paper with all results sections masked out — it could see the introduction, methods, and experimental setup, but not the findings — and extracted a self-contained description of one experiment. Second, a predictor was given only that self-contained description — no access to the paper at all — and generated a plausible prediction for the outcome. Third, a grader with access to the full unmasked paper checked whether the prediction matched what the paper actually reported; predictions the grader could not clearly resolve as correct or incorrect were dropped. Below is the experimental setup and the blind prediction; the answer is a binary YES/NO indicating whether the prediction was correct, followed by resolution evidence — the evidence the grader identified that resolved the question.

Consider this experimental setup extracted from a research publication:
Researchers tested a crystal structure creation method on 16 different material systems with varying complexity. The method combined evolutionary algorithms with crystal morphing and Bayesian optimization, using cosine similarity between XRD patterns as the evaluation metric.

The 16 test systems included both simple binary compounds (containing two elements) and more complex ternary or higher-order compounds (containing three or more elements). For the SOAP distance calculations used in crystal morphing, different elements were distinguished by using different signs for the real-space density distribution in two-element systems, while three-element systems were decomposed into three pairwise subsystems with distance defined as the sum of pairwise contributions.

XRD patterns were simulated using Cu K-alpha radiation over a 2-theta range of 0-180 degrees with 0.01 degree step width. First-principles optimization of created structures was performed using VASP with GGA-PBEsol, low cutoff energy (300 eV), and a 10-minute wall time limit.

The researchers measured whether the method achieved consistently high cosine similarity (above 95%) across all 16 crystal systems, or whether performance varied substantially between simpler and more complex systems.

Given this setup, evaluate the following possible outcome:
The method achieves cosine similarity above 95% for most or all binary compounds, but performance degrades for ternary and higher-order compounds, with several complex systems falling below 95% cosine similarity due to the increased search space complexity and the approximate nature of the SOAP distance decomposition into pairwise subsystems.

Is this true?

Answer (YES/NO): NO